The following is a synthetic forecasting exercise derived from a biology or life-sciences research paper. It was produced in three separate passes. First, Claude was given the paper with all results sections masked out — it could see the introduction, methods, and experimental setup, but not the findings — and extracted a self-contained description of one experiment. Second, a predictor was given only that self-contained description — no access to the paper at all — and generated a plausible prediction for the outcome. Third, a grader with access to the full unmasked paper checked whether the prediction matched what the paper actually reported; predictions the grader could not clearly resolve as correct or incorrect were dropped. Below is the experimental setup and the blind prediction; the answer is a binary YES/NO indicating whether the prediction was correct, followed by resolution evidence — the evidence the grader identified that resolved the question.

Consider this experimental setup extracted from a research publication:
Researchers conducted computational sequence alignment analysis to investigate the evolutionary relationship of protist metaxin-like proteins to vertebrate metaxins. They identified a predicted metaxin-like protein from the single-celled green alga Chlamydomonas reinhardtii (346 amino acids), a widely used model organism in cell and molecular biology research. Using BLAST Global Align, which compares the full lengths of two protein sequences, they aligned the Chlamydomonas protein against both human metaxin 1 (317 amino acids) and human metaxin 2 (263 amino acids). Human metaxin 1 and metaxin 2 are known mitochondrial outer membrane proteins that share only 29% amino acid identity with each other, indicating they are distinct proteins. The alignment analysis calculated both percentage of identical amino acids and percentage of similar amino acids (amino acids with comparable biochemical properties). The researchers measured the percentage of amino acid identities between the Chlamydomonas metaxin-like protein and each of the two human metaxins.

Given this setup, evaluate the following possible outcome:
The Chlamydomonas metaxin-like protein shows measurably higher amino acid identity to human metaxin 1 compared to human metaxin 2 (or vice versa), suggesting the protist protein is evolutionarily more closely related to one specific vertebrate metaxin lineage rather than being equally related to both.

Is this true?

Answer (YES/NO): YES